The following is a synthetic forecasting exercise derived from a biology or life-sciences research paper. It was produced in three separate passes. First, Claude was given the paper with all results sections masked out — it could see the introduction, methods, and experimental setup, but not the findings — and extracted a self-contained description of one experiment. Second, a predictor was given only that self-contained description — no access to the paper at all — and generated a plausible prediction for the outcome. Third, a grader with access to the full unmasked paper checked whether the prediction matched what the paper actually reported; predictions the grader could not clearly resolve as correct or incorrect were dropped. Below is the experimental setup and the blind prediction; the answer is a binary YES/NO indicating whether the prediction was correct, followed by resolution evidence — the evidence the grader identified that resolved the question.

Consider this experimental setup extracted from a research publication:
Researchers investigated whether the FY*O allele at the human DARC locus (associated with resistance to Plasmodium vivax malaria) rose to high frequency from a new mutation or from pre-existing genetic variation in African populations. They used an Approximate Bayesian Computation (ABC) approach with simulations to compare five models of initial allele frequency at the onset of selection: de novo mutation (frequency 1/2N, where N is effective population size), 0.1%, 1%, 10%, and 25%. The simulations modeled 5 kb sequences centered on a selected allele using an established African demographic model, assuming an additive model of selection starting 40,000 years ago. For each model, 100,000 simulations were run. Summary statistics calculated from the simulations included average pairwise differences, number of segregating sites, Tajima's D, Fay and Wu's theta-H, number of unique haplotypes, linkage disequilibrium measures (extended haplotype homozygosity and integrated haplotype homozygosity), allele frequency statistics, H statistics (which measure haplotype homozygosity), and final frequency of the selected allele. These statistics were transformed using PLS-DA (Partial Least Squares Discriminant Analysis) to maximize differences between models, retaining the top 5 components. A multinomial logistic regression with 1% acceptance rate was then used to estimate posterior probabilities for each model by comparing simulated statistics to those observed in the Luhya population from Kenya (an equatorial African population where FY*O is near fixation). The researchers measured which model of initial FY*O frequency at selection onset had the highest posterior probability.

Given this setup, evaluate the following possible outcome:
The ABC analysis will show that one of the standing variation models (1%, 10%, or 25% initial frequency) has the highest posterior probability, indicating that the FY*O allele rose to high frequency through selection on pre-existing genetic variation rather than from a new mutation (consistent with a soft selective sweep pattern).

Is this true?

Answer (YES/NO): NO